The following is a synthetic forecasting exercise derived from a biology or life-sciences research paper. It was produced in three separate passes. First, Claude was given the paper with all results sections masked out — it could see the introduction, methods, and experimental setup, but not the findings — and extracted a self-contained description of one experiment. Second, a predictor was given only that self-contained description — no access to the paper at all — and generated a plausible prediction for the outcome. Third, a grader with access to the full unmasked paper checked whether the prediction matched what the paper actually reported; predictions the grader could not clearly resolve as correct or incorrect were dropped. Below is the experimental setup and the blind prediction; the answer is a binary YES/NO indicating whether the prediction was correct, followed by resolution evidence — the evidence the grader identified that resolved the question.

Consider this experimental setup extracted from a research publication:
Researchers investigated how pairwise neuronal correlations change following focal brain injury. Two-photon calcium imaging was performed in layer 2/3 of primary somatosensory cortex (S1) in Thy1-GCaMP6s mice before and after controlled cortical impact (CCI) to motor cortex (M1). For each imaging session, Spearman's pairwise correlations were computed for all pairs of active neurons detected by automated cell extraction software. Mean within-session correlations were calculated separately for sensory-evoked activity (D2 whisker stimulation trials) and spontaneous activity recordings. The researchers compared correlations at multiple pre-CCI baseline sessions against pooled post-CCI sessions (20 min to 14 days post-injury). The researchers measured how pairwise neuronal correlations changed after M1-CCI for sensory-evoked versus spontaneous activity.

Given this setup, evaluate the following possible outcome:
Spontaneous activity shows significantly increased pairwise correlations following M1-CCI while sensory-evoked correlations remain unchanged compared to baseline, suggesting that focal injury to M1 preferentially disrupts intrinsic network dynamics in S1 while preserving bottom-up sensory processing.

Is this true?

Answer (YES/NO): NO